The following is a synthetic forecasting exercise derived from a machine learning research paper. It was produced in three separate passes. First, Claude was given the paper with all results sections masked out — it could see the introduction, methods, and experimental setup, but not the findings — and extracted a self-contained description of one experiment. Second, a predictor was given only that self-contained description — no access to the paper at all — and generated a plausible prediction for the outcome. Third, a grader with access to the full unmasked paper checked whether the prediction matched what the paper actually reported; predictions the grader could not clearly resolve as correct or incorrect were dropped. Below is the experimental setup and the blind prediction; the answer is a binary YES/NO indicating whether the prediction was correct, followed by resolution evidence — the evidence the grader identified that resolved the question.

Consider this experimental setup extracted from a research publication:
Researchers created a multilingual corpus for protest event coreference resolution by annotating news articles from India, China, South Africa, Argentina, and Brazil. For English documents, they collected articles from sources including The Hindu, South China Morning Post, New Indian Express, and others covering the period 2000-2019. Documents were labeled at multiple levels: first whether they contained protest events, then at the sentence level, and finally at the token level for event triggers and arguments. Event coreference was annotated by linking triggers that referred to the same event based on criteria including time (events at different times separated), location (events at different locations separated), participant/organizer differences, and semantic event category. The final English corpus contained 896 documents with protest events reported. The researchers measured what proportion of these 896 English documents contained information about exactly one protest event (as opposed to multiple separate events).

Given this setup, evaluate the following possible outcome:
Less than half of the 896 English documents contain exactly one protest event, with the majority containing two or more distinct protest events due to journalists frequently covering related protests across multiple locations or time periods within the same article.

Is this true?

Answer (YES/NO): NO